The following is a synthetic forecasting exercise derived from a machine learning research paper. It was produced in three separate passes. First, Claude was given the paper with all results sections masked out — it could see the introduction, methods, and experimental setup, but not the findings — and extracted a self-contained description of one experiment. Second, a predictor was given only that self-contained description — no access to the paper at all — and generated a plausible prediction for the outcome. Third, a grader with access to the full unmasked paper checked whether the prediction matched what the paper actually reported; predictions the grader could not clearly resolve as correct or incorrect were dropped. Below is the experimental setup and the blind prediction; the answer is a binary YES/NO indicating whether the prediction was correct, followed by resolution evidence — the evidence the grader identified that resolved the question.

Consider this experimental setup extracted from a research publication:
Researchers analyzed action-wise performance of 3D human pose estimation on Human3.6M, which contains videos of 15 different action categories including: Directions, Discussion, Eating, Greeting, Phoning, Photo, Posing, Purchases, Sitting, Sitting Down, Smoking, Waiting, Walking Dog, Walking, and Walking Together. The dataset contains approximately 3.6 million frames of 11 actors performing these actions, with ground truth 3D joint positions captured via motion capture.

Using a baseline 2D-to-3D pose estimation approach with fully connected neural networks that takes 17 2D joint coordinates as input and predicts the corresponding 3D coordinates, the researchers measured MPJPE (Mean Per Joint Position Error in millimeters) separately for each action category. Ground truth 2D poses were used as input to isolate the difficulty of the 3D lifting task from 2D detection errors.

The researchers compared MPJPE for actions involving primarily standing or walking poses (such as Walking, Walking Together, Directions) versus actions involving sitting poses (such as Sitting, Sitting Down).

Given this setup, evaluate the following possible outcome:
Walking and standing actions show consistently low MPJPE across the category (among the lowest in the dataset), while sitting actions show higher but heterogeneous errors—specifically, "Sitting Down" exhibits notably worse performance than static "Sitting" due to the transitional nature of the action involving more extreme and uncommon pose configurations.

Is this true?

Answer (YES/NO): NO